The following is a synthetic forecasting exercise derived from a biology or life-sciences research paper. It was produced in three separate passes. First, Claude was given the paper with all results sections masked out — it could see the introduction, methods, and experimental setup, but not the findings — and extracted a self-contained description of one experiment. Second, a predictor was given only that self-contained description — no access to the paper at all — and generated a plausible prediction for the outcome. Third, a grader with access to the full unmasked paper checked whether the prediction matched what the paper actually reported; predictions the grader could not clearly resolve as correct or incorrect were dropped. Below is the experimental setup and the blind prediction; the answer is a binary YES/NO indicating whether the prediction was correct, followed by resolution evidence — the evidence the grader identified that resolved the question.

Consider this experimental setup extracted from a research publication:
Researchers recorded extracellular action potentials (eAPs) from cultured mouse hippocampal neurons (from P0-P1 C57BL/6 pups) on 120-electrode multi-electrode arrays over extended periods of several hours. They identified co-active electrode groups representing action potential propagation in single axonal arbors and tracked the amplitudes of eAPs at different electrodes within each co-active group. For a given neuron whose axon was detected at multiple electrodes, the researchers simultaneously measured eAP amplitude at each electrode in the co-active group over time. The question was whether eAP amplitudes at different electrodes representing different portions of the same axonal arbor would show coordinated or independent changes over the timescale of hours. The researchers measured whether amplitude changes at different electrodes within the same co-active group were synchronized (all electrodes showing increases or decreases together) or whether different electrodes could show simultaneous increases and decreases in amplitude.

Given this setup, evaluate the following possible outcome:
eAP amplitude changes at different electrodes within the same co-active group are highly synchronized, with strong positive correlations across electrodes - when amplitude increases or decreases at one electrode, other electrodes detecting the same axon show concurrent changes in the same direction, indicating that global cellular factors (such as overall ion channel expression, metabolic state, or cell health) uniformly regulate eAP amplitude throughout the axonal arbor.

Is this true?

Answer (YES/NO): NO